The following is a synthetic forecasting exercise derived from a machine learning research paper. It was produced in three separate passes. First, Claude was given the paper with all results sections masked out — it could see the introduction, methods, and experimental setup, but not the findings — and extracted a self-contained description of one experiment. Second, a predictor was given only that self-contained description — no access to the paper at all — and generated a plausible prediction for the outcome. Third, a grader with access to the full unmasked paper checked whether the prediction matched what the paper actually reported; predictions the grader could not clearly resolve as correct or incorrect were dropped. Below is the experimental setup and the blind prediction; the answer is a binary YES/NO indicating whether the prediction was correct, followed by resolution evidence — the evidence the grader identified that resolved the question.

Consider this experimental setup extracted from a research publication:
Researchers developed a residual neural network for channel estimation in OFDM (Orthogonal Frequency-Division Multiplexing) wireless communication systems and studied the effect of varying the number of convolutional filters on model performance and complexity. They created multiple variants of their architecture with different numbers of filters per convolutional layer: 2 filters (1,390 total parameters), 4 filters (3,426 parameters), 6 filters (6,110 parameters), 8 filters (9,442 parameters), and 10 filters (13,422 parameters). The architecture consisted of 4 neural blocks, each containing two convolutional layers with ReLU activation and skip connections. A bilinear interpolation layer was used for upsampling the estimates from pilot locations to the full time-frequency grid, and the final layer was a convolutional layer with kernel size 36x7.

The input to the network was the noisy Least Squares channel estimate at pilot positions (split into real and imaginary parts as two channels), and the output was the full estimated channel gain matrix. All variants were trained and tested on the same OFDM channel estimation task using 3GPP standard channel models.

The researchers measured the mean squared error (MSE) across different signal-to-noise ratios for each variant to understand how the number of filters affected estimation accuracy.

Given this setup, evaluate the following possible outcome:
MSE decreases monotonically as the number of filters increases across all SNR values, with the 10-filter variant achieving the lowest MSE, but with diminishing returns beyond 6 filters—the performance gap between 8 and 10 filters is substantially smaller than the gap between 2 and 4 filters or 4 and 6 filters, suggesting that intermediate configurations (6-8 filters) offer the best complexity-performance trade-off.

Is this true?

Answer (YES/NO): NO